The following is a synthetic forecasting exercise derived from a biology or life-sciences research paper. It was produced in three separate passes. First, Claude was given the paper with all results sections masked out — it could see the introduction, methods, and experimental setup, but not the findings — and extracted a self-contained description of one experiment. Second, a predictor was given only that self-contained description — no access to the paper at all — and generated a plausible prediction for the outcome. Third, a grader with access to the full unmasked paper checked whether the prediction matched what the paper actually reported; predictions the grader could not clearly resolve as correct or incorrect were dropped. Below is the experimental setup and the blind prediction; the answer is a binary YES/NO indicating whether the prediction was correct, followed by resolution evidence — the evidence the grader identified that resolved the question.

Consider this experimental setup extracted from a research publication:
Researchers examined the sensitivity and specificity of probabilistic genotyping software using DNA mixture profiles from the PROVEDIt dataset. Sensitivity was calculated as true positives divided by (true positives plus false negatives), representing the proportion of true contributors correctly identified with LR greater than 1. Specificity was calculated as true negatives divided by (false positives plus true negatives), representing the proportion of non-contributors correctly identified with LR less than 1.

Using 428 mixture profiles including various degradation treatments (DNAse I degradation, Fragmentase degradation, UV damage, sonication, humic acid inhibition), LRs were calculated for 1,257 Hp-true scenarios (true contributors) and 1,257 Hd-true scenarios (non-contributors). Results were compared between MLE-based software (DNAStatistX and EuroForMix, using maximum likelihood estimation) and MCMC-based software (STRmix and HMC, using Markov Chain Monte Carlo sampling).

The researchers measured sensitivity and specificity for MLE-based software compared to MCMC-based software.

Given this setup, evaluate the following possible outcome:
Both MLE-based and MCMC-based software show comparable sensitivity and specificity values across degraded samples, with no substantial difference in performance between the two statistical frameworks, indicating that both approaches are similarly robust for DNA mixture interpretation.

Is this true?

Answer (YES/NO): NO